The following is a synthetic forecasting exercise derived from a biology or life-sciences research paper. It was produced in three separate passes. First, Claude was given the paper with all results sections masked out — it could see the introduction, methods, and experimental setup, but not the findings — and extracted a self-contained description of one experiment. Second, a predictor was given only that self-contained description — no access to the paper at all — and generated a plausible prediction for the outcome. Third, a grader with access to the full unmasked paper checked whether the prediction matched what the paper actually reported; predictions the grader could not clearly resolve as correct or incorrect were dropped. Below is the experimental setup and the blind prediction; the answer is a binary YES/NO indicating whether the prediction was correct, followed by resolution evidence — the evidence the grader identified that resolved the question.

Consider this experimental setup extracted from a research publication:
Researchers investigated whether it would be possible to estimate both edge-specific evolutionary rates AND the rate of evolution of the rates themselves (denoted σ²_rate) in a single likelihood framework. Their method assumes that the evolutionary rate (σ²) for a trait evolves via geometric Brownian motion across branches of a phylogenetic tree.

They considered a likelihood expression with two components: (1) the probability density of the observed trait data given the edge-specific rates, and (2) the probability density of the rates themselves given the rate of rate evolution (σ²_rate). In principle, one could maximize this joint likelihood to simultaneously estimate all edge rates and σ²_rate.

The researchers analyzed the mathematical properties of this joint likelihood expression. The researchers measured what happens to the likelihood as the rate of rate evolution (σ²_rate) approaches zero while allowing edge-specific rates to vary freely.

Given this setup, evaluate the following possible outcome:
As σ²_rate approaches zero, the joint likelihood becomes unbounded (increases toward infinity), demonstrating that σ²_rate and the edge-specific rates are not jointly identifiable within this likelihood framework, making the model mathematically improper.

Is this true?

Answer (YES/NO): YES